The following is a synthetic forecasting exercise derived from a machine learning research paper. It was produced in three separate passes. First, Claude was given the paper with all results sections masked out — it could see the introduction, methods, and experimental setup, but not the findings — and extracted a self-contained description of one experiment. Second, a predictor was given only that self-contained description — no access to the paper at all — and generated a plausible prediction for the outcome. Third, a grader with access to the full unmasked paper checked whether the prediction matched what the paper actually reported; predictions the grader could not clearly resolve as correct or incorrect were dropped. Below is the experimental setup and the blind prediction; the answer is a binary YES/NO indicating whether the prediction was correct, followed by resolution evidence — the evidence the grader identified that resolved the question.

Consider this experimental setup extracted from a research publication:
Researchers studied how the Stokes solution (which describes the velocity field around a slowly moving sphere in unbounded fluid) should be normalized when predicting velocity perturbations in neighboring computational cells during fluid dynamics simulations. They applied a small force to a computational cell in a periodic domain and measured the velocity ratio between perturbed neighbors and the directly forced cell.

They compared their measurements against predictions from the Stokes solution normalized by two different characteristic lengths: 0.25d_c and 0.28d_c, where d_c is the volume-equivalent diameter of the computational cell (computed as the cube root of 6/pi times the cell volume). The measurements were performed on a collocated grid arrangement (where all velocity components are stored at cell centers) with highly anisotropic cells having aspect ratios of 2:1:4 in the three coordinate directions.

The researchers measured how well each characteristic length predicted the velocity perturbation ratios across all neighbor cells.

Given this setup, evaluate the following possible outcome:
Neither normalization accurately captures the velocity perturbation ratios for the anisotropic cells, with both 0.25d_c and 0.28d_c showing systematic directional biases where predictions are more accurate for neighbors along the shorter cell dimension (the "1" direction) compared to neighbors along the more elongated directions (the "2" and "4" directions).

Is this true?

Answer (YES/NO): NO